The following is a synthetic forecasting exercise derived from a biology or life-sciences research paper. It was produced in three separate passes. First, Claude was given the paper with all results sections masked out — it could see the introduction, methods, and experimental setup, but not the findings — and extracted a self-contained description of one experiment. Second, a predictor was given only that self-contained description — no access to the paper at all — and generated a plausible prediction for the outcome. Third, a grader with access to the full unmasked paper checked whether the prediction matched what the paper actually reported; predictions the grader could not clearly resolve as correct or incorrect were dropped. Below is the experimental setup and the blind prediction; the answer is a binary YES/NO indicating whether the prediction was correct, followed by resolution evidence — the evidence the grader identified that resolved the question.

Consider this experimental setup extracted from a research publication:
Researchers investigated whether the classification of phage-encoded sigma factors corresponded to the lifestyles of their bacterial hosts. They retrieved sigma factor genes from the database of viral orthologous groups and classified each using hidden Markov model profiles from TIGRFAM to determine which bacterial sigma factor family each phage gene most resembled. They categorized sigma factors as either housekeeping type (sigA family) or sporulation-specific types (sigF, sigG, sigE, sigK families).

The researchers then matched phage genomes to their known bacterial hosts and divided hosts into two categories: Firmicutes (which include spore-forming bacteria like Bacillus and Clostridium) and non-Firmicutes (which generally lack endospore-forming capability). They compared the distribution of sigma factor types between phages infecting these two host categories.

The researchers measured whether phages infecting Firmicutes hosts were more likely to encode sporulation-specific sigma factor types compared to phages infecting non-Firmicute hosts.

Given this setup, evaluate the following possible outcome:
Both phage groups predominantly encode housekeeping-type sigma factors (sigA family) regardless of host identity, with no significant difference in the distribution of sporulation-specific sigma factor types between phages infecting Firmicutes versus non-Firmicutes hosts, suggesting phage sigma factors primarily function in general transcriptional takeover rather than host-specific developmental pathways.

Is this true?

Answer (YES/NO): NO